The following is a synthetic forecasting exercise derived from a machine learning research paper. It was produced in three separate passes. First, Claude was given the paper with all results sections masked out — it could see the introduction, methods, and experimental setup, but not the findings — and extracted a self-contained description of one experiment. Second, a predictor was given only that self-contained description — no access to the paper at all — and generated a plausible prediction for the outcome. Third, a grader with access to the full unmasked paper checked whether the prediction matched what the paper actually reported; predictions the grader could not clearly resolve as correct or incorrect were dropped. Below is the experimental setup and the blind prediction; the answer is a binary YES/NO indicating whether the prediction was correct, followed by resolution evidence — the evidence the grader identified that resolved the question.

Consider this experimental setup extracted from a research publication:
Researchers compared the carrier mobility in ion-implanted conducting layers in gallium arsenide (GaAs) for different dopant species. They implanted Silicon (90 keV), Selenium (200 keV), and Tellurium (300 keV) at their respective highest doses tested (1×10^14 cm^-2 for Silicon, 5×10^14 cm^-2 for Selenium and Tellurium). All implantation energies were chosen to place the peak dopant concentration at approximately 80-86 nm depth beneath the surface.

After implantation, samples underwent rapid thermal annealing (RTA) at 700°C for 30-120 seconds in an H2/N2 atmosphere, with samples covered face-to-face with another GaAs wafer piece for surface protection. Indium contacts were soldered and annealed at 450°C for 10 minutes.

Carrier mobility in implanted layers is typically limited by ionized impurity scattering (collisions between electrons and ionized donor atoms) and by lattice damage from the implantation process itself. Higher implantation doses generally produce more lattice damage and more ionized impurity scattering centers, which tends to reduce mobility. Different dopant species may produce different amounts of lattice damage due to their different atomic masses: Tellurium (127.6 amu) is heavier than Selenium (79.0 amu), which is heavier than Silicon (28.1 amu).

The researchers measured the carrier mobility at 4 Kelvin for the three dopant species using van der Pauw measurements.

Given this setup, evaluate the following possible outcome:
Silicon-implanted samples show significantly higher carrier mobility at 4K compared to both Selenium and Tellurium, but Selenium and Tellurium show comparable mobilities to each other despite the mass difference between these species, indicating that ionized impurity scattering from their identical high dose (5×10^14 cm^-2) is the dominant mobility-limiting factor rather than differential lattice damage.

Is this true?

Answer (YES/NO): NO